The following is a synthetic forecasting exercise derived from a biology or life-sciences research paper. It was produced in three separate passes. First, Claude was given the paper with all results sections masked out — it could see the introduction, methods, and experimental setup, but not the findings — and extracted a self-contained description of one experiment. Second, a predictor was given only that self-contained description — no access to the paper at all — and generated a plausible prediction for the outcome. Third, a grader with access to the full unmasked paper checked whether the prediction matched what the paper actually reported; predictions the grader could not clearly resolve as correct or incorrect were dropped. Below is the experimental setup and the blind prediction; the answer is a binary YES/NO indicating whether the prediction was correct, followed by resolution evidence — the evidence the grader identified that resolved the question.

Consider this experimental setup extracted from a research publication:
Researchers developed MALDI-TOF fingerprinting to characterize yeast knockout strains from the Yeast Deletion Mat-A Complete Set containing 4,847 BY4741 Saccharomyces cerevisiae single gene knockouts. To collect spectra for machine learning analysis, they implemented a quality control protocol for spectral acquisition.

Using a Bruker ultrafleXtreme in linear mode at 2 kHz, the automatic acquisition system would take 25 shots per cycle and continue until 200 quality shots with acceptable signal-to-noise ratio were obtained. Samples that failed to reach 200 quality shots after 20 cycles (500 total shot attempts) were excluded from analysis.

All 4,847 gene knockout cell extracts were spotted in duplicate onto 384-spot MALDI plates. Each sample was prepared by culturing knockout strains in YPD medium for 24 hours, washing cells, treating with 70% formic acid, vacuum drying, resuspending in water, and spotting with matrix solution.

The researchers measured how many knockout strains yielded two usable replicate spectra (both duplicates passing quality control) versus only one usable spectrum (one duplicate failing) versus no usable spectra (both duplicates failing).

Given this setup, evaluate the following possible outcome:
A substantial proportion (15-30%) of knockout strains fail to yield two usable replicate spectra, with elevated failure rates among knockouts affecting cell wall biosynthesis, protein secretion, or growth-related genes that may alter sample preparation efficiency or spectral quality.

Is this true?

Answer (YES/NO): NO